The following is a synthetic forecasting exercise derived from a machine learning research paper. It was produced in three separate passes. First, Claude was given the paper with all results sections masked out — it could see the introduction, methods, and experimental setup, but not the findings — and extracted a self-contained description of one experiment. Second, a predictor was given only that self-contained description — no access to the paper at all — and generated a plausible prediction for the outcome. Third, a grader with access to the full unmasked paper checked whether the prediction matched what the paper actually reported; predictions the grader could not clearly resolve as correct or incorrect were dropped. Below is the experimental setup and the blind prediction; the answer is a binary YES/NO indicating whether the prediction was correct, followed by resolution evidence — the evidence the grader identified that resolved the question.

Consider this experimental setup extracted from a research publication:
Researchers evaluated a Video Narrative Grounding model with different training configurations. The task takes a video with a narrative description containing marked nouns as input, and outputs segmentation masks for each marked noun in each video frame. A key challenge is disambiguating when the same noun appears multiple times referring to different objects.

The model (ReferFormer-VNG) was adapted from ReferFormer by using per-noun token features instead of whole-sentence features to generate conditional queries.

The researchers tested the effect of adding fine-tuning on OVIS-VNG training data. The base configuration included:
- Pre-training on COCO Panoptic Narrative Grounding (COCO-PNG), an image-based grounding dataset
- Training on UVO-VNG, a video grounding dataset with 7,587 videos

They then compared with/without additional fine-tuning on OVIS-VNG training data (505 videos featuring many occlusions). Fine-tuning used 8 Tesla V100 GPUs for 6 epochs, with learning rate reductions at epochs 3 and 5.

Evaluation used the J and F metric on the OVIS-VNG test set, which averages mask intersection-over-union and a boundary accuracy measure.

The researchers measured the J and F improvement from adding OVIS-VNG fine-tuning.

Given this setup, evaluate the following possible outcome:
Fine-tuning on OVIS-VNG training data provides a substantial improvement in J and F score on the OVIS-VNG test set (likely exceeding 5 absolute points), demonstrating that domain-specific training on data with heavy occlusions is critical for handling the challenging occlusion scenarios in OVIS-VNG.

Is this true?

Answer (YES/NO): NO